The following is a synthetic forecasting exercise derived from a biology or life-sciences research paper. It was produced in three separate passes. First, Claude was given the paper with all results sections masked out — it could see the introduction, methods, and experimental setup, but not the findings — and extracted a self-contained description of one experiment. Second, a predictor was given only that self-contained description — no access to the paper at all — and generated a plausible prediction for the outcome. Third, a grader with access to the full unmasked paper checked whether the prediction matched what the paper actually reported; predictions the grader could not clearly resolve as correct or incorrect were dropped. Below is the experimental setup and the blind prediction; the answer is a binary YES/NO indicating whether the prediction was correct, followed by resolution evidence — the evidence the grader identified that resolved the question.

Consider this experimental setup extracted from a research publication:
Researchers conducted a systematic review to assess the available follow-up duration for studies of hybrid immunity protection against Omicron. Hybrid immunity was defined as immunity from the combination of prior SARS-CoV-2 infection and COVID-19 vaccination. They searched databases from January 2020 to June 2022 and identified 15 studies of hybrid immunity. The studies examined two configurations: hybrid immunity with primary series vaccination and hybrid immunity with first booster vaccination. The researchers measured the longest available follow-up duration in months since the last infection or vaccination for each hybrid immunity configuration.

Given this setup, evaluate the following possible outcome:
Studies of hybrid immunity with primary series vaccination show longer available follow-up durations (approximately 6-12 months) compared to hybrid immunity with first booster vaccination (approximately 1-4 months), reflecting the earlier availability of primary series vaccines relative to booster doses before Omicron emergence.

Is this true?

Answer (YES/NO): YES